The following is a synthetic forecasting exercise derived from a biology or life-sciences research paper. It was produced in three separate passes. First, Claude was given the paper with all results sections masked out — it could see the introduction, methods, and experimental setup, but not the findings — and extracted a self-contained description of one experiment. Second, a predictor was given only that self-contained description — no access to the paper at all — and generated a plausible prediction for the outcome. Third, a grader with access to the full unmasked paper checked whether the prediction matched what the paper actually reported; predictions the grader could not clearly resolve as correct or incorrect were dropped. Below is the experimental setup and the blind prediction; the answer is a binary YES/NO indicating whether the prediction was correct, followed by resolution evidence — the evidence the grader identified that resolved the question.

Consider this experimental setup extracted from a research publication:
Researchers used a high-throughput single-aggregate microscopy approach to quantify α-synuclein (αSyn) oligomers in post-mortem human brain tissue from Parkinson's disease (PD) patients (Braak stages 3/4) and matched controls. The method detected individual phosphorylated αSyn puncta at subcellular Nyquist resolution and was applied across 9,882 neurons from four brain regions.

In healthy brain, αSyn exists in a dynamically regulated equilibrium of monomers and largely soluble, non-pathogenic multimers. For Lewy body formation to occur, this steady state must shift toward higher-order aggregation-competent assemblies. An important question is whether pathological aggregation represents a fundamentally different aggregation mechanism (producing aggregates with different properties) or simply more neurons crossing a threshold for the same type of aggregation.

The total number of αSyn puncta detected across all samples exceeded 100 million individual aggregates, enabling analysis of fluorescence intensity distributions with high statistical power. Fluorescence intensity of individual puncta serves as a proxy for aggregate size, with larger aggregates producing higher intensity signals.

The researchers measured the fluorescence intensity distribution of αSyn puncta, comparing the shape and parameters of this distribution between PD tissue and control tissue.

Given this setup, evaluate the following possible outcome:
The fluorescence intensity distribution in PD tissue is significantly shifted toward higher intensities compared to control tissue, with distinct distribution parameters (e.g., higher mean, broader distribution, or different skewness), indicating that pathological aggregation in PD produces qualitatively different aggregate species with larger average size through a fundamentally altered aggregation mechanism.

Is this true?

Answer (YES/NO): NO